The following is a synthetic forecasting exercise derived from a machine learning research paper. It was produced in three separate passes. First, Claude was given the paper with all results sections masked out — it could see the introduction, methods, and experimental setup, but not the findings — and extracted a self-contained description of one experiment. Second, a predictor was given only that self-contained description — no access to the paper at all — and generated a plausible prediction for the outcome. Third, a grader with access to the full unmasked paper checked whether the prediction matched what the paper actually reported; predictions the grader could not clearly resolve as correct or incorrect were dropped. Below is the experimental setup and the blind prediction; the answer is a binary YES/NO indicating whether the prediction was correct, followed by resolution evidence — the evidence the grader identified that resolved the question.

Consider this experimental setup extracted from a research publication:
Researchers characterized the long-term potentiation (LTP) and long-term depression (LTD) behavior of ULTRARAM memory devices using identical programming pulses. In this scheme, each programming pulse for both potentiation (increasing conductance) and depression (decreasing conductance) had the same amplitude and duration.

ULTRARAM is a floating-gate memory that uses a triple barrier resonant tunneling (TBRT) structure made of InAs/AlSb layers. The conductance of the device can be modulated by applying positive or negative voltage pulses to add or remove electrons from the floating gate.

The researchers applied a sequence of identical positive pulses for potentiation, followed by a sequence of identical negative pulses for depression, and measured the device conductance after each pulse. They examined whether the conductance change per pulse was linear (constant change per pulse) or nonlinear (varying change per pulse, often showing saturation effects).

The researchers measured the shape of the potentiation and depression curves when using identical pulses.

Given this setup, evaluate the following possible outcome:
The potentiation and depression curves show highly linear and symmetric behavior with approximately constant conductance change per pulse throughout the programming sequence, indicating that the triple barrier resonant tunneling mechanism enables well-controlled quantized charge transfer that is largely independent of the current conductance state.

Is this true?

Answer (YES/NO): NO